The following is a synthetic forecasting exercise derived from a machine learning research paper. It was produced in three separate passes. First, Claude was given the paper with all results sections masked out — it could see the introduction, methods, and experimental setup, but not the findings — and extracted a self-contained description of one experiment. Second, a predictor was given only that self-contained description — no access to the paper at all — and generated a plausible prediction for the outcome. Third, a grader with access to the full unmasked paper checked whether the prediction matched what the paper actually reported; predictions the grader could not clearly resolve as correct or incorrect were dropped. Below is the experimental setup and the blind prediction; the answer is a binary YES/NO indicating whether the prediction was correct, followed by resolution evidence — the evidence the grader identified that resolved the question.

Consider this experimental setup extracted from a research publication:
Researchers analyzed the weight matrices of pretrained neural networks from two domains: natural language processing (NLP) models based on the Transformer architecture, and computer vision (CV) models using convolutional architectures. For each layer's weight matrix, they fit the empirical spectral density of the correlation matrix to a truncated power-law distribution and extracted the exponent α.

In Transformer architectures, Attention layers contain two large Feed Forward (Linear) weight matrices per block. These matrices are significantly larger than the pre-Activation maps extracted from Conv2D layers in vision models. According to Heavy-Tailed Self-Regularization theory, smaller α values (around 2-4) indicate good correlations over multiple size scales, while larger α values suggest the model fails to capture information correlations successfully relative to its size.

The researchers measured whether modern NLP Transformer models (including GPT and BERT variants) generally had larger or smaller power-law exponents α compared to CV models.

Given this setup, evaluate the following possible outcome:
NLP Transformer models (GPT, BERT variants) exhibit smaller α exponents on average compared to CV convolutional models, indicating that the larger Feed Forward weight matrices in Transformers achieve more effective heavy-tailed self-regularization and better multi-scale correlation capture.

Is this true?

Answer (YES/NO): NO